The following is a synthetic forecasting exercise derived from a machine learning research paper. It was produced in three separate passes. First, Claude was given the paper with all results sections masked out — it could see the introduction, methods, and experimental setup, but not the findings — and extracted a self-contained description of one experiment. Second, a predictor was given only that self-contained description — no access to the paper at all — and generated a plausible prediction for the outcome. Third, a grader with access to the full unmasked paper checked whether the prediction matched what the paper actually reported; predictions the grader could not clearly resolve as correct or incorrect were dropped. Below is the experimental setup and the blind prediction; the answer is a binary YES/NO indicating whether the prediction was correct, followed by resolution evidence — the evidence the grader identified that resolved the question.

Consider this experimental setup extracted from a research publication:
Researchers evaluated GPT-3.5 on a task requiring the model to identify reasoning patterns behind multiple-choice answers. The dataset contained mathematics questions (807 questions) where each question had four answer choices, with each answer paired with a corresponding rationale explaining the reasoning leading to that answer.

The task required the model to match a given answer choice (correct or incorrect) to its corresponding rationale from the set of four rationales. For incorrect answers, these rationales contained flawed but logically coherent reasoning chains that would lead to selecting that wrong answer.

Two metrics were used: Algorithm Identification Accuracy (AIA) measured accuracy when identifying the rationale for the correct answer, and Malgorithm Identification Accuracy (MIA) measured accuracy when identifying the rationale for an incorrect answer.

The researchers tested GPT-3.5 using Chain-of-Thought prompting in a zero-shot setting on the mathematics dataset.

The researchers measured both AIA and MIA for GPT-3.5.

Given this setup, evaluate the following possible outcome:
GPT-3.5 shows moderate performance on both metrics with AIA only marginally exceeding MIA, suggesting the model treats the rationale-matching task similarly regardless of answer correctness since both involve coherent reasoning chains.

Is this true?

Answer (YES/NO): NO